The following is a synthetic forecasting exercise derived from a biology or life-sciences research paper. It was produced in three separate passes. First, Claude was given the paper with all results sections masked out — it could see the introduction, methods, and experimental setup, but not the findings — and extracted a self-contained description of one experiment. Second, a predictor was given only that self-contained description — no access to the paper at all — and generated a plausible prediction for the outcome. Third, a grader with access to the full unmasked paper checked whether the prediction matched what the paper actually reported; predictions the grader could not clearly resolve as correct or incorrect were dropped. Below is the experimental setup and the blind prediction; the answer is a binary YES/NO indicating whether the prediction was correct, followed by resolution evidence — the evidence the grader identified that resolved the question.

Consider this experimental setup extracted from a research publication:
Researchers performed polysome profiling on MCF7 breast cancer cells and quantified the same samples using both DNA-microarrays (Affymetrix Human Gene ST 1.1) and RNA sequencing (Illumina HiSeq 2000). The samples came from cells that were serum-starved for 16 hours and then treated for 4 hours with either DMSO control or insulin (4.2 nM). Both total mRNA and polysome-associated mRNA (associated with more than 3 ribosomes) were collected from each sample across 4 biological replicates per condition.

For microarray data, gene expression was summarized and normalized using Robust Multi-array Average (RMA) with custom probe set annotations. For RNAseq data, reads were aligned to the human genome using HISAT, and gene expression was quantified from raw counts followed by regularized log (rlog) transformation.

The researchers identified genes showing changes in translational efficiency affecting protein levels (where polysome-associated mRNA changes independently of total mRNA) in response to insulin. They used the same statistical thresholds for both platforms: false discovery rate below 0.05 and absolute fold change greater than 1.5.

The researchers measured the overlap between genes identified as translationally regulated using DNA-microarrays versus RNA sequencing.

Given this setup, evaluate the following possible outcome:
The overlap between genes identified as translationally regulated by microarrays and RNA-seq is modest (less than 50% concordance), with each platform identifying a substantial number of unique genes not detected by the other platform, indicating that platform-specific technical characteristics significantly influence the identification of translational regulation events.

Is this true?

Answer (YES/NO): YES